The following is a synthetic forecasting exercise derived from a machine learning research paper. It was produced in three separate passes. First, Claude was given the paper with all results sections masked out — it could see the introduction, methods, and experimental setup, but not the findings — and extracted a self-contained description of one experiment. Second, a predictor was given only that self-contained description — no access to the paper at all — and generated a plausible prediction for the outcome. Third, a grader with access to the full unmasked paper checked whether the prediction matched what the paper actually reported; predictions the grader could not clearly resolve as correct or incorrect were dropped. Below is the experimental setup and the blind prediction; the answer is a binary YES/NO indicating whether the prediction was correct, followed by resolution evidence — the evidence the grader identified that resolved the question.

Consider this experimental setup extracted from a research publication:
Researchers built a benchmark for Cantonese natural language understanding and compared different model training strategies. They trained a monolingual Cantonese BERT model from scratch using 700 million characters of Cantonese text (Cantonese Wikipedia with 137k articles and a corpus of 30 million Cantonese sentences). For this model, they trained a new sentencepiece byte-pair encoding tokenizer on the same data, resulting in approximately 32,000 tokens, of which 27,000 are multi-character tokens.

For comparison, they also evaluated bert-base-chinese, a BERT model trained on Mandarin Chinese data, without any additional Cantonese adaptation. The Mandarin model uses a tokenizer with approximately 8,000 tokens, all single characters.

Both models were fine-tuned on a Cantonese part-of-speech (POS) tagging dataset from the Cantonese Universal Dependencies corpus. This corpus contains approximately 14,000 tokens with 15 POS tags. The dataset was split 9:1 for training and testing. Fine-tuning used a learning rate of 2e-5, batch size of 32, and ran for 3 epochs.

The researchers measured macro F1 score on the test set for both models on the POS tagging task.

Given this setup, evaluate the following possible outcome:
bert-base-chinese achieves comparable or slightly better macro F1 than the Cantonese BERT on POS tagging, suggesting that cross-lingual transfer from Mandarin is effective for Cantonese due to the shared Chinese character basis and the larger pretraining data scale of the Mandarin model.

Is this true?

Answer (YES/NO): NO